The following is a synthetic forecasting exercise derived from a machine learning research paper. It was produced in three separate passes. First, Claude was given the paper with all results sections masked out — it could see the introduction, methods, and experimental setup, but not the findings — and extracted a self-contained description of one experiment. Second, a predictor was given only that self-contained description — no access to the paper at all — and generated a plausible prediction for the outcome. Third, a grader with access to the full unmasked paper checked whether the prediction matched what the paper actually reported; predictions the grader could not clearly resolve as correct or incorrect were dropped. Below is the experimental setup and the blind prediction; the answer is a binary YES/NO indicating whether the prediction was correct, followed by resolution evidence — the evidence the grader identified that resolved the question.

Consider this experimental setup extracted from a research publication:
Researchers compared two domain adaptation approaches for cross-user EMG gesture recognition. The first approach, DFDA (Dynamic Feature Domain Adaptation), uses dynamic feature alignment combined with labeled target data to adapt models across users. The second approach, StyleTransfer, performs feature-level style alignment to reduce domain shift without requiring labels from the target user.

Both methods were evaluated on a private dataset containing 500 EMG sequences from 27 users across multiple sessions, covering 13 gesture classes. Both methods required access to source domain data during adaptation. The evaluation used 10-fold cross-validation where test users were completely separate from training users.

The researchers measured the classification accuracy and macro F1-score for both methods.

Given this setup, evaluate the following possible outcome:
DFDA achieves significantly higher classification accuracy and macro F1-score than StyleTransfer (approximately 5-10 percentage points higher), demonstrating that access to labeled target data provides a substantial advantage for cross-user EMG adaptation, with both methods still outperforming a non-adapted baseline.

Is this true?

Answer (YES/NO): NO